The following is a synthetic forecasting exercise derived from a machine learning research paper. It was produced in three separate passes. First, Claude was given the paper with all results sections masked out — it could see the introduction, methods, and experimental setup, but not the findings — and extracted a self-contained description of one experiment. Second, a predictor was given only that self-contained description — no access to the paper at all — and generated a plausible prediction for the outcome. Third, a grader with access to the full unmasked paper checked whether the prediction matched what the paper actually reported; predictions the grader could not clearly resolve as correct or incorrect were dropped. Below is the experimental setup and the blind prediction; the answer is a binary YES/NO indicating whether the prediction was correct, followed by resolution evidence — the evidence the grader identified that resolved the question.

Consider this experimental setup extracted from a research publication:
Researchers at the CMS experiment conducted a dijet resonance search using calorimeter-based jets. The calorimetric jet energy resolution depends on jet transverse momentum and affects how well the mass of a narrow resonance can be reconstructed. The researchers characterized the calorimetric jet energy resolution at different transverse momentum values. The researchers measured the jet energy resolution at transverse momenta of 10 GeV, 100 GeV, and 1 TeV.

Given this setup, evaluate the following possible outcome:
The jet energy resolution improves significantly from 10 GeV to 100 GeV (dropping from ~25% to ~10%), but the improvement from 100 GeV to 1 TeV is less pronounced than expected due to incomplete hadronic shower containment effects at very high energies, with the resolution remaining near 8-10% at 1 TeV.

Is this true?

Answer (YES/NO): NO